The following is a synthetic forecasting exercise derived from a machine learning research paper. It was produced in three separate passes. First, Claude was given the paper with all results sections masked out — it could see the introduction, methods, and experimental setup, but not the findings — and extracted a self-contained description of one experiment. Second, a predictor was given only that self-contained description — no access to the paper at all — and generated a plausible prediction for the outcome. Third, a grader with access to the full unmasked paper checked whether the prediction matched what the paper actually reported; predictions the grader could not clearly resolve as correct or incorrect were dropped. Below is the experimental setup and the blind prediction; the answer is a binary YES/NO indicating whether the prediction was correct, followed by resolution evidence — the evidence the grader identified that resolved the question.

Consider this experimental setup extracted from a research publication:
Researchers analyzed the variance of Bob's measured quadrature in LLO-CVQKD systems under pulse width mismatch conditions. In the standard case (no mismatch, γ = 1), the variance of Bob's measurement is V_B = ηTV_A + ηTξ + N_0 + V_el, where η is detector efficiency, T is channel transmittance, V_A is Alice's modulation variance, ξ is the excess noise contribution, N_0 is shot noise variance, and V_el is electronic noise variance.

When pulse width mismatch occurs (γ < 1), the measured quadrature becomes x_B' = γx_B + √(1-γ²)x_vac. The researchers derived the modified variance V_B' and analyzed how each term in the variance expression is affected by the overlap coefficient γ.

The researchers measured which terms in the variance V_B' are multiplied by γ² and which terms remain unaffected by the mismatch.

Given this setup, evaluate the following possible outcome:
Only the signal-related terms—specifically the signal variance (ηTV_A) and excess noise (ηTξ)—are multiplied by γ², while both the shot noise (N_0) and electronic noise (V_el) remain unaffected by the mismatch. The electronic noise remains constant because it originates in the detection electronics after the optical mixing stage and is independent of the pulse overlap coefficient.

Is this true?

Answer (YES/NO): NO